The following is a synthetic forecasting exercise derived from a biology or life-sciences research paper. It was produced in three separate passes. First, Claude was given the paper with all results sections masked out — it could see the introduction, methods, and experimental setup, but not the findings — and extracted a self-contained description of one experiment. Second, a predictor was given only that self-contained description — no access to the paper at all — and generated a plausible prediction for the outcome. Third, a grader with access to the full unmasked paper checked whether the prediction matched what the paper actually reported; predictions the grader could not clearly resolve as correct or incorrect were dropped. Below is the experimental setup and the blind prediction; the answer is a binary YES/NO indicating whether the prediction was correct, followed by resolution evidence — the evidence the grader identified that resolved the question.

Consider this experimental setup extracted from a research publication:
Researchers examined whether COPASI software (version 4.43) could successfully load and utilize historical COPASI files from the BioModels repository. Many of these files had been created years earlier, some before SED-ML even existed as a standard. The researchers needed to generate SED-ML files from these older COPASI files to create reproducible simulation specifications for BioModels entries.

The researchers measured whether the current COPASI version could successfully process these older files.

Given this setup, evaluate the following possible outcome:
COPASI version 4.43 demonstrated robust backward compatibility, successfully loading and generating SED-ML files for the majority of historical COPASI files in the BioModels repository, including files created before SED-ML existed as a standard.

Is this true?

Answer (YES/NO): YES